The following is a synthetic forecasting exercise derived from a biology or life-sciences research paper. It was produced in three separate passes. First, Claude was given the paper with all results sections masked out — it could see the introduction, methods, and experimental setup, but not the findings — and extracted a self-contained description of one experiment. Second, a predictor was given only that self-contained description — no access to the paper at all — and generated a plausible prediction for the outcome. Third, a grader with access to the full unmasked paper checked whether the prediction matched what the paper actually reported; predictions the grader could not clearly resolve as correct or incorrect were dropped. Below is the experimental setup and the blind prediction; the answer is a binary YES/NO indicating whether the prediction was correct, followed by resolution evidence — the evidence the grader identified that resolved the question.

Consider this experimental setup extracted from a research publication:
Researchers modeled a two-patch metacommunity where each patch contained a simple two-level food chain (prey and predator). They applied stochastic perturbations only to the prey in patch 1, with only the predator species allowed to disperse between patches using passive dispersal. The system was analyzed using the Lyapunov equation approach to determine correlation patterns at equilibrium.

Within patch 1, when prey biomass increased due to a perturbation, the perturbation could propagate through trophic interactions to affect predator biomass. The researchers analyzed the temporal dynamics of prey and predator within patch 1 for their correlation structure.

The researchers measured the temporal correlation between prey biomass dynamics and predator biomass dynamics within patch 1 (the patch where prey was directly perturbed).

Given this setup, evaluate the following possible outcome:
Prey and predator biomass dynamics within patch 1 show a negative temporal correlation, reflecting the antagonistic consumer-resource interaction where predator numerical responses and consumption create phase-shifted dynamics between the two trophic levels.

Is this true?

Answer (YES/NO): NO